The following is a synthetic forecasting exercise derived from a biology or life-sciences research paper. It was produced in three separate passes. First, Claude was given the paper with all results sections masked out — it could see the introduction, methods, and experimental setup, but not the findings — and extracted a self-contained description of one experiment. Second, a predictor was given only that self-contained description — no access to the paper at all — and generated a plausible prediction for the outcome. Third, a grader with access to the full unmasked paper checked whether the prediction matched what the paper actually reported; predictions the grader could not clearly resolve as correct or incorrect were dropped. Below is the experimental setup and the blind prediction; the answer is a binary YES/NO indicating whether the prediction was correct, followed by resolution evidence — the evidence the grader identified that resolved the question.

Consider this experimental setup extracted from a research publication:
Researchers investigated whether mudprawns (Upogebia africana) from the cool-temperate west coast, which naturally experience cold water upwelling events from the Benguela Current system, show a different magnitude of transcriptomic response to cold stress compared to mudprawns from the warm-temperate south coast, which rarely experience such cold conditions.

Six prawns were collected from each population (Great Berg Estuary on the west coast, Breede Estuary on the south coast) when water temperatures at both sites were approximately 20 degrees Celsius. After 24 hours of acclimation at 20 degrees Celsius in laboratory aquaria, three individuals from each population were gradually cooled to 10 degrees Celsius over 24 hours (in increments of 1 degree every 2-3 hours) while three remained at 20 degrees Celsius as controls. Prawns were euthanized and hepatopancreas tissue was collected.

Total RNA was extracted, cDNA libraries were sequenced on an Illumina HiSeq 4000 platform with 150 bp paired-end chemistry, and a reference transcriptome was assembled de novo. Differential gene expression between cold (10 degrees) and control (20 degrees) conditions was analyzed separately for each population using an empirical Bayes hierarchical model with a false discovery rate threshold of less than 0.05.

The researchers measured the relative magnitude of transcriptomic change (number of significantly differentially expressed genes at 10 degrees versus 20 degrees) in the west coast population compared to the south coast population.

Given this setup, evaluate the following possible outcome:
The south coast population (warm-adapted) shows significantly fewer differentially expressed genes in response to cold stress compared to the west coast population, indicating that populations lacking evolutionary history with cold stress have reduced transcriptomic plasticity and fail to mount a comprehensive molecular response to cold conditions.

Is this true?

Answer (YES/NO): NO